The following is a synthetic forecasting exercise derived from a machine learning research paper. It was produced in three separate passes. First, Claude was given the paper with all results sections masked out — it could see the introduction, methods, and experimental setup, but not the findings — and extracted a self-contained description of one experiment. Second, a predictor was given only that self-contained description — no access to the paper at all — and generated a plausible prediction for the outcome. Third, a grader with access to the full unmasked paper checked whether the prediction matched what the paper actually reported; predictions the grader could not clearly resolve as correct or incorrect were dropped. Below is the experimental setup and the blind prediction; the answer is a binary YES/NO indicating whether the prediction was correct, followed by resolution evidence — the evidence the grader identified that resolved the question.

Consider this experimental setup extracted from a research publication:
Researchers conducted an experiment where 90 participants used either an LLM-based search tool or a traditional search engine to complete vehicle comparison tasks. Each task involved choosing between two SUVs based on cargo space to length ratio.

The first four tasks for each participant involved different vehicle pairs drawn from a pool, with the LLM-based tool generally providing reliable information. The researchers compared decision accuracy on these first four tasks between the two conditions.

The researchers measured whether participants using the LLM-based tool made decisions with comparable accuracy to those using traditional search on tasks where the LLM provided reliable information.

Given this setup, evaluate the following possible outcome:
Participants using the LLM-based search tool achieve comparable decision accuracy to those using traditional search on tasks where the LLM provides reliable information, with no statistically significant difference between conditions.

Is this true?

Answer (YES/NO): YES